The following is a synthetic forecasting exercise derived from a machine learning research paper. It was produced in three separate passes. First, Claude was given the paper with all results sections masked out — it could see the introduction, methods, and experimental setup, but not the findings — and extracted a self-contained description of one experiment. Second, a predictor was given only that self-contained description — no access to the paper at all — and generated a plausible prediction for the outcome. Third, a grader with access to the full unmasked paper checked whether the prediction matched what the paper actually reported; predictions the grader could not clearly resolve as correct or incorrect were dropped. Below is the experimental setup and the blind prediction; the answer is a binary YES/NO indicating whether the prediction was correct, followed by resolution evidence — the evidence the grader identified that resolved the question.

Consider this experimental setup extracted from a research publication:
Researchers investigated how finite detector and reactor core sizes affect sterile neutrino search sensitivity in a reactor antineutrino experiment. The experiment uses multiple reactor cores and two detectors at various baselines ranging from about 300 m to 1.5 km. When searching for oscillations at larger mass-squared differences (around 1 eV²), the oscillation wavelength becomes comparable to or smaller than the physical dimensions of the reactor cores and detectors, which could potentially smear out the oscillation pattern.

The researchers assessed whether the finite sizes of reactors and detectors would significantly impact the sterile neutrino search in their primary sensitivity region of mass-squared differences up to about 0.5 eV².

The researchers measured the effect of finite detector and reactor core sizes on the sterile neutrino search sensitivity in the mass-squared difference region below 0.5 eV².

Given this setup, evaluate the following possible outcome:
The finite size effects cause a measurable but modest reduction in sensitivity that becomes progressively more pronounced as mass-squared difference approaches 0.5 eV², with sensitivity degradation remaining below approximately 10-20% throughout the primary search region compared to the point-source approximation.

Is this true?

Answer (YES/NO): NO